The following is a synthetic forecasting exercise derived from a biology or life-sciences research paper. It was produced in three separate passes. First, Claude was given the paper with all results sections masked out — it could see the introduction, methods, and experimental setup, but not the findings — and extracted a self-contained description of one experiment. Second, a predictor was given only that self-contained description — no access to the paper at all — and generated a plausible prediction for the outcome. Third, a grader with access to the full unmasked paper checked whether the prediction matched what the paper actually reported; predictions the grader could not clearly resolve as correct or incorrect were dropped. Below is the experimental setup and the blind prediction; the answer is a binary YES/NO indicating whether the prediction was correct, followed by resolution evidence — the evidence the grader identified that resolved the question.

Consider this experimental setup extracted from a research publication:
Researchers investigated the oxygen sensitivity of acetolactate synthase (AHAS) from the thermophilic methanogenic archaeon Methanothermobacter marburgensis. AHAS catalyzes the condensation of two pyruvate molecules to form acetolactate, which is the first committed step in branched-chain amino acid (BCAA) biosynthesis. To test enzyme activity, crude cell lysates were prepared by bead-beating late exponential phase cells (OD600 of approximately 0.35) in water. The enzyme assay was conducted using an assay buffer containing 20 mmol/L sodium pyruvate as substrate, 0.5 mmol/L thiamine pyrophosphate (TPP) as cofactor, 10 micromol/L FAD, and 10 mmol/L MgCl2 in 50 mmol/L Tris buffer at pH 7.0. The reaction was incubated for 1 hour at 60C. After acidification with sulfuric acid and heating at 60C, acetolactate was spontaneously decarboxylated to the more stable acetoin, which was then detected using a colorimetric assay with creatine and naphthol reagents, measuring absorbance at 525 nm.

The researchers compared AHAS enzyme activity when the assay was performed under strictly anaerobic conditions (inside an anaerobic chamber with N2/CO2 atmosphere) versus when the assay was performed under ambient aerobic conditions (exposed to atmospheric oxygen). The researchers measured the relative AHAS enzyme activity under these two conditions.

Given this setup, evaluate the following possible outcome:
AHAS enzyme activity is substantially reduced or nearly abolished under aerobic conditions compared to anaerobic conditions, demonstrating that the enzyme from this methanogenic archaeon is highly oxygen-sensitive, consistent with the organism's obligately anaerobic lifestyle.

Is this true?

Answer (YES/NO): YES